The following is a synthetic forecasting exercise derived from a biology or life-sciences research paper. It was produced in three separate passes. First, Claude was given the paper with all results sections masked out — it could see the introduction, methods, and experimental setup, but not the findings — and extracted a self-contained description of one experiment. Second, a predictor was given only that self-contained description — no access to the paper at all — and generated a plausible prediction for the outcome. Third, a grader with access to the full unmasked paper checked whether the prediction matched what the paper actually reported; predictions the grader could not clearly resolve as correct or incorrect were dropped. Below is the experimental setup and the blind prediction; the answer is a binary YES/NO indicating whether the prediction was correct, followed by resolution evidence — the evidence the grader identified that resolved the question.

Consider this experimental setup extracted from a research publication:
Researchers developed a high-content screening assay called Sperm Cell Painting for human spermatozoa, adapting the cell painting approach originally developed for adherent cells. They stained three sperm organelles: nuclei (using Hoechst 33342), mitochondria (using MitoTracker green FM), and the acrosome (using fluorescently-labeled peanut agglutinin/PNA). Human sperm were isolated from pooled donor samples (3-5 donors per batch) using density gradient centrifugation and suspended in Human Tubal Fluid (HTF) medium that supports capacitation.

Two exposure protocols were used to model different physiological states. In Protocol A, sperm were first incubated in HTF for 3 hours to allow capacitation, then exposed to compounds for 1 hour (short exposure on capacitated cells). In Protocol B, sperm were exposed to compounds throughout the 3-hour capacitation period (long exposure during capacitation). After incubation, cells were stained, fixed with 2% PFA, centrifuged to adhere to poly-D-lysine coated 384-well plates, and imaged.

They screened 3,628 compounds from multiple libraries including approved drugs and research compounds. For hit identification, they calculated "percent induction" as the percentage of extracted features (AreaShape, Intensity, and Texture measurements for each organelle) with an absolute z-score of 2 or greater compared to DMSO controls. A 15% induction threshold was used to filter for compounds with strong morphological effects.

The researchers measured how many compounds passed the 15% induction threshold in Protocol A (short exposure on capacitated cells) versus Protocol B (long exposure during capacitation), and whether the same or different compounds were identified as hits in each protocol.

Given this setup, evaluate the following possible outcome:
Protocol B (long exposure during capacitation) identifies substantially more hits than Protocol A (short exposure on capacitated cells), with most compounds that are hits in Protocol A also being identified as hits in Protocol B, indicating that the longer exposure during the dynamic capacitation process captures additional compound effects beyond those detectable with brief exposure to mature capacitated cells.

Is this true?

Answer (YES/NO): NO